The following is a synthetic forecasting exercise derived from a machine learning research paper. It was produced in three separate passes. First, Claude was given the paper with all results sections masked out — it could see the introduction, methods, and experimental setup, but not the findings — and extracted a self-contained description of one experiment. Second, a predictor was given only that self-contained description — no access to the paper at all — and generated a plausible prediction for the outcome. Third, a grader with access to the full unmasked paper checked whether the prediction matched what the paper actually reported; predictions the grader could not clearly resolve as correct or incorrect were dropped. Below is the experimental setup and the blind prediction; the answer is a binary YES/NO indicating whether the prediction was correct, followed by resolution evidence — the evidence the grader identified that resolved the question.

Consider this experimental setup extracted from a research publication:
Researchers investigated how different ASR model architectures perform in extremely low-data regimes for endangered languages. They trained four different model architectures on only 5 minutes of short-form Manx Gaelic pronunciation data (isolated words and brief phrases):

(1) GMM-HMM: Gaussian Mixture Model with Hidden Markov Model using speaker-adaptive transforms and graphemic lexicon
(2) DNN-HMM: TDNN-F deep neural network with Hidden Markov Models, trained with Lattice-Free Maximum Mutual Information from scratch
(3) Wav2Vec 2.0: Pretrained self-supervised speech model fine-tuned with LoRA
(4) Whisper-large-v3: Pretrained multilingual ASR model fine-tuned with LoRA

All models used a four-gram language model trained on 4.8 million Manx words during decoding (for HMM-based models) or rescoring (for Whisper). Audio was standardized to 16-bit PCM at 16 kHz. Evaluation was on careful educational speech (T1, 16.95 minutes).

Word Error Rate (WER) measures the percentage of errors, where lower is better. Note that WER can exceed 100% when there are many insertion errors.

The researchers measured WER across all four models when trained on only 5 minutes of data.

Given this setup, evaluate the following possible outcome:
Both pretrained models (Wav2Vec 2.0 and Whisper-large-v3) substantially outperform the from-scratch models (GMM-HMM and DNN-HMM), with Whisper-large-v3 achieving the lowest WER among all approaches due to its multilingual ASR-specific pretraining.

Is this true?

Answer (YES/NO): NO